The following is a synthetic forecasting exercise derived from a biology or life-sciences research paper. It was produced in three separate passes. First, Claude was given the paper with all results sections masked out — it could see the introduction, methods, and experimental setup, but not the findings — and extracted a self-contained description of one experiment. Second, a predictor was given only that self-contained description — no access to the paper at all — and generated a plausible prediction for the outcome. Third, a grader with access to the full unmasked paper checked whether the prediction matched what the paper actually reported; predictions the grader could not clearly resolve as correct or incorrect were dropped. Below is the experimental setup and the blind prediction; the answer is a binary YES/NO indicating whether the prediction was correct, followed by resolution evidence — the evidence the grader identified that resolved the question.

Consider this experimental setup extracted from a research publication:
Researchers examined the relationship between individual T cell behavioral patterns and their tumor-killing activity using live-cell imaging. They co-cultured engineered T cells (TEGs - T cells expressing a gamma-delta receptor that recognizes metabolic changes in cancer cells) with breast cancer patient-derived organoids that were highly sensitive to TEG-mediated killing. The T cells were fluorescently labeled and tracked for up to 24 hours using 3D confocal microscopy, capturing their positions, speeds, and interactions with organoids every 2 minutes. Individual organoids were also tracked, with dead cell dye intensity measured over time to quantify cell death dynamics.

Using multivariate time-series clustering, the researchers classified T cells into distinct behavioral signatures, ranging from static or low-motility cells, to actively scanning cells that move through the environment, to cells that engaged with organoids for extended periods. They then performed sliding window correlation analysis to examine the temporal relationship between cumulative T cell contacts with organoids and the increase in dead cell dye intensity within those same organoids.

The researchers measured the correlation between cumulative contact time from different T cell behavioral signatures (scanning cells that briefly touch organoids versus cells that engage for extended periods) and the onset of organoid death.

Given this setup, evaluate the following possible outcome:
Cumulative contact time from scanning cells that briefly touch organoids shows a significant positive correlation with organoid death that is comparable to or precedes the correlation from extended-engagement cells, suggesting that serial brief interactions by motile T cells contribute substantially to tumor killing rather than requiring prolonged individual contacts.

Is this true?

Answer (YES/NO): NO